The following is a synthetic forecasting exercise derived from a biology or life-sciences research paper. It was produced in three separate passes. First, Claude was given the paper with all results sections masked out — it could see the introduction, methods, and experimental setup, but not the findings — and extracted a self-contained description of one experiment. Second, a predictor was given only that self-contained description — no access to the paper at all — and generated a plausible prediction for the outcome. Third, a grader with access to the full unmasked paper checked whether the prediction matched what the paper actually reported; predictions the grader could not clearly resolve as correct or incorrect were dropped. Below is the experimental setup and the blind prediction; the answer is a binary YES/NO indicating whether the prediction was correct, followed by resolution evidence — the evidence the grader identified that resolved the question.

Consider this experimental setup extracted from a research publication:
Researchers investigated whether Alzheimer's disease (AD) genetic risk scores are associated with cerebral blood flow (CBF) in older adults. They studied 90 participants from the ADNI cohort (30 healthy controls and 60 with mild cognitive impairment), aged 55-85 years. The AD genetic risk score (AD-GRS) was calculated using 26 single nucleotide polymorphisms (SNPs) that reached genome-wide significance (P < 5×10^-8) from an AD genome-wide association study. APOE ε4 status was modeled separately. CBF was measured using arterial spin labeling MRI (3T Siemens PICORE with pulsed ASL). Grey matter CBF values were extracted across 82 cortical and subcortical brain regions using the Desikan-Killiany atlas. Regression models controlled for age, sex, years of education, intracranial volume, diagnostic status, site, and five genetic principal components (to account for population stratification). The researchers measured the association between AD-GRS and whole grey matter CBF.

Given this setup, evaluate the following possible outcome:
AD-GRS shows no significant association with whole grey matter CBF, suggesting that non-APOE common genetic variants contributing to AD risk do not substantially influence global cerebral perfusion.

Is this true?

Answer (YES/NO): NO